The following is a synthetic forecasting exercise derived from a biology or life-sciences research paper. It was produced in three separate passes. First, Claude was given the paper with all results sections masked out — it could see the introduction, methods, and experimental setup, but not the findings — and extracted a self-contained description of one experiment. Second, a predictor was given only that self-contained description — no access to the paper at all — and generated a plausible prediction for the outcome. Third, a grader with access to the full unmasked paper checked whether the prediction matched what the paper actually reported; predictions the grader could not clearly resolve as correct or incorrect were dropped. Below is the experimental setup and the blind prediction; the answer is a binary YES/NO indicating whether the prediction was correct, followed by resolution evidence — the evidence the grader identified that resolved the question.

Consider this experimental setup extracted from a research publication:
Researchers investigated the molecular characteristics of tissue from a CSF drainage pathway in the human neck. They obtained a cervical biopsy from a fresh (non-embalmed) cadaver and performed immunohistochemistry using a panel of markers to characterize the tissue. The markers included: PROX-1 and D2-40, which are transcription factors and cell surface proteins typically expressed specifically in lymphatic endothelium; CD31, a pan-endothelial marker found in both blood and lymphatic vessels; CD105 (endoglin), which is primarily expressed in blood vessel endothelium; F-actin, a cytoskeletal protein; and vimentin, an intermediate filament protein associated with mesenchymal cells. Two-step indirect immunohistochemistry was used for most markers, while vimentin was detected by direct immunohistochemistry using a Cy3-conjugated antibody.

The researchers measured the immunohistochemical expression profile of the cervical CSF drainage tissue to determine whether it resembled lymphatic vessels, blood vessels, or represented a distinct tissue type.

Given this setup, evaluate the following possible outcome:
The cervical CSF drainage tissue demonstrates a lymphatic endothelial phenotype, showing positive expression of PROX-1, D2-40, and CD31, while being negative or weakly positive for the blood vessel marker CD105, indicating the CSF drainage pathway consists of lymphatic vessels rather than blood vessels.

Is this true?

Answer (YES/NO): NO